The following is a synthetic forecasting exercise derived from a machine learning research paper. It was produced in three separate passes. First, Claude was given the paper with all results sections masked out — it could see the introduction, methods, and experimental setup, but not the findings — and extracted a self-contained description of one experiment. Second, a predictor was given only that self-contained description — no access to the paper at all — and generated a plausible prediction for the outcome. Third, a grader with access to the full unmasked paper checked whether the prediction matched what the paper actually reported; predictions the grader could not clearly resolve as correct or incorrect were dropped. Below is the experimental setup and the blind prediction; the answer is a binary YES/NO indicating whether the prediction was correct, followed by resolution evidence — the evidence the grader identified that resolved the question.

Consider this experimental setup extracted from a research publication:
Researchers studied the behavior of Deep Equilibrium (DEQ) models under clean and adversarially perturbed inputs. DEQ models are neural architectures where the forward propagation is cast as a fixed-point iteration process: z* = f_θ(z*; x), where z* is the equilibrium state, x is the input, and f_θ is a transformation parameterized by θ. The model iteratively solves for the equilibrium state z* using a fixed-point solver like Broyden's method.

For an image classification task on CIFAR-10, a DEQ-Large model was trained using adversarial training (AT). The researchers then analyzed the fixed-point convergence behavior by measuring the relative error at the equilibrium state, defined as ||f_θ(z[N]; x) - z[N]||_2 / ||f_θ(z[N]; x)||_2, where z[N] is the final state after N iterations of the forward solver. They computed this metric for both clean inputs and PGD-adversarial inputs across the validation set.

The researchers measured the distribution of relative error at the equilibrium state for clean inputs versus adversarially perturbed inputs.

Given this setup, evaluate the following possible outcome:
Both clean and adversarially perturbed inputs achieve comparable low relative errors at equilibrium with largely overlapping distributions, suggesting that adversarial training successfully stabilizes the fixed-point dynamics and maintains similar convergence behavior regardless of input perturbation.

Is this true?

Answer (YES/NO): YES